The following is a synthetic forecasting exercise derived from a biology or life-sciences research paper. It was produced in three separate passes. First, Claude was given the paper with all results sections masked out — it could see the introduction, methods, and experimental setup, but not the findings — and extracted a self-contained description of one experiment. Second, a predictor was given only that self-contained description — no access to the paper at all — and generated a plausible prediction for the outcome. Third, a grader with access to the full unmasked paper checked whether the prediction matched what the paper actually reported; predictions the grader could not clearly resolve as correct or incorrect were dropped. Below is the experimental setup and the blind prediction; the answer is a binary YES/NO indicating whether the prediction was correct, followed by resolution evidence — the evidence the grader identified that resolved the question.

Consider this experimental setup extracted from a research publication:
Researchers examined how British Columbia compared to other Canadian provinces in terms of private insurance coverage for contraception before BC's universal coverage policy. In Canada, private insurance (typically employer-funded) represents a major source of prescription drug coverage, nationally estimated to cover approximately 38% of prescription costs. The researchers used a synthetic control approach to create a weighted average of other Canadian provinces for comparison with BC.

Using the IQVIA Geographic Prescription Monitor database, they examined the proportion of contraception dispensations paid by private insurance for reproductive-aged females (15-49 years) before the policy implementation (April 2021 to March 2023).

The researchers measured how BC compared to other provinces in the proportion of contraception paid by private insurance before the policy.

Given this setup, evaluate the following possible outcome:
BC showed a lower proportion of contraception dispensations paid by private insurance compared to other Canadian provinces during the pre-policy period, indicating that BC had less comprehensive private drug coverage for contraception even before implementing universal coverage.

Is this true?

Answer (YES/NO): YES